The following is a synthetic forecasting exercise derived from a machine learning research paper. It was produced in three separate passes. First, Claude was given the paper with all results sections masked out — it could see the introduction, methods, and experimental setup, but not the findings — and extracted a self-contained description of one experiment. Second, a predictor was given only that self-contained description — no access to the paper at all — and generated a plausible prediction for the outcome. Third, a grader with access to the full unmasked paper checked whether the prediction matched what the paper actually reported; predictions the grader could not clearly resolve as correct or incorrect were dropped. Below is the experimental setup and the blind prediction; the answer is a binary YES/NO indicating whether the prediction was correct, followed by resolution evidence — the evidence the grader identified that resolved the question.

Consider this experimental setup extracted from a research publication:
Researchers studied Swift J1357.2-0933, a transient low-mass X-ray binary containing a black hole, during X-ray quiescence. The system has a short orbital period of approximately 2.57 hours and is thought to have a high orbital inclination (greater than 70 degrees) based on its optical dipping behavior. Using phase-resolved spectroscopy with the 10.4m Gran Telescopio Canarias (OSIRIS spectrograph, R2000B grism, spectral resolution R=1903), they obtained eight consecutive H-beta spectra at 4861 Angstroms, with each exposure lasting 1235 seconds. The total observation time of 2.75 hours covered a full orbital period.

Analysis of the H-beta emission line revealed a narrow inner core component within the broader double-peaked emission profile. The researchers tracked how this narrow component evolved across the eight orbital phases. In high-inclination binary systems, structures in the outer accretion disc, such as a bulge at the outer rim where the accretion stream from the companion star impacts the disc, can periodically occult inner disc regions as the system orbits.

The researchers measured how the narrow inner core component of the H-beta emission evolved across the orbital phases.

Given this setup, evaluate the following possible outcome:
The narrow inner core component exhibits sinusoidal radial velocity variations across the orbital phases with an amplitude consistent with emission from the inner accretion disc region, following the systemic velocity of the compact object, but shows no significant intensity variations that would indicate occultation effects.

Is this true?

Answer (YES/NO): NO